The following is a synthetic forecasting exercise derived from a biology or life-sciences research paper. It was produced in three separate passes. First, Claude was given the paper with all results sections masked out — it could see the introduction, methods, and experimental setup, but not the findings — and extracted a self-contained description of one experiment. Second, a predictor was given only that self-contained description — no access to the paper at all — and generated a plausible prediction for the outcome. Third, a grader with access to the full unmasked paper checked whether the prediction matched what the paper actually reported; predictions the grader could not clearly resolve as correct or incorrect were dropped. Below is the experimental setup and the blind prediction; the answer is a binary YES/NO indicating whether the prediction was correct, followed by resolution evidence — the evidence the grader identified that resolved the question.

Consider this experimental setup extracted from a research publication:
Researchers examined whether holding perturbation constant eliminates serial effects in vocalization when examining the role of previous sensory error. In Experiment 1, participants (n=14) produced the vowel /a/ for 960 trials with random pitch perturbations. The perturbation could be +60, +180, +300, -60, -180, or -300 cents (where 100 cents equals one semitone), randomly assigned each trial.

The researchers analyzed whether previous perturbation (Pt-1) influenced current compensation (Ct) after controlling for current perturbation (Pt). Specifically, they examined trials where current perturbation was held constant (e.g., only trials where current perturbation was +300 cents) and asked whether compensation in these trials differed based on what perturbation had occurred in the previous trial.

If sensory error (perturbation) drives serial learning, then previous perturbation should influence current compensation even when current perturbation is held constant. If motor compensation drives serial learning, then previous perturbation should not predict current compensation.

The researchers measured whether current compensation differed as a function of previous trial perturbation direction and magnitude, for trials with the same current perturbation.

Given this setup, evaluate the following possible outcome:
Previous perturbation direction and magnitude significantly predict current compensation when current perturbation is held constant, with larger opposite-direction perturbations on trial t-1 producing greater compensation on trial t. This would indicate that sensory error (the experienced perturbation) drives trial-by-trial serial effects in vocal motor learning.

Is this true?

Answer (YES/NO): NO